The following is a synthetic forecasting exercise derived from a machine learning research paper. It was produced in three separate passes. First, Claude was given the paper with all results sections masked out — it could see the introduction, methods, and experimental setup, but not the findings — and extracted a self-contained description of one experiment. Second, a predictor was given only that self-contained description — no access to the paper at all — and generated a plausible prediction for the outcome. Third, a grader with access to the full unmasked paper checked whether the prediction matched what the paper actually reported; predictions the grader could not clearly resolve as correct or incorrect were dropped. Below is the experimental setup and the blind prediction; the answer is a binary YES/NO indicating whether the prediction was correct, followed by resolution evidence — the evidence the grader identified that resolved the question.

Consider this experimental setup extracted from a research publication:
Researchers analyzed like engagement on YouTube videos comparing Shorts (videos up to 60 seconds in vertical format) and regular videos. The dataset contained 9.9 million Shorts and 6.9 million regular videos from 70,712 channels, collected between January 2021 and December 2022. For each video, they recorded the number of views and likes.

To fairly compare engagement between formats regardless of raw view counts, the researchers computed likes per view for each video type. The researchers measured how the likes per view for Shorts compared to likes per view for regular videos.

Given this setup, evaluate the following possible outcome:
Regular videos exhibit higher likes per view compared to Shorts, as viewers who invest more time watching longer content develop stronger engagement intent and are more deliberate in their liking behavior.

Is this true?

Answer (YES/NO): NO